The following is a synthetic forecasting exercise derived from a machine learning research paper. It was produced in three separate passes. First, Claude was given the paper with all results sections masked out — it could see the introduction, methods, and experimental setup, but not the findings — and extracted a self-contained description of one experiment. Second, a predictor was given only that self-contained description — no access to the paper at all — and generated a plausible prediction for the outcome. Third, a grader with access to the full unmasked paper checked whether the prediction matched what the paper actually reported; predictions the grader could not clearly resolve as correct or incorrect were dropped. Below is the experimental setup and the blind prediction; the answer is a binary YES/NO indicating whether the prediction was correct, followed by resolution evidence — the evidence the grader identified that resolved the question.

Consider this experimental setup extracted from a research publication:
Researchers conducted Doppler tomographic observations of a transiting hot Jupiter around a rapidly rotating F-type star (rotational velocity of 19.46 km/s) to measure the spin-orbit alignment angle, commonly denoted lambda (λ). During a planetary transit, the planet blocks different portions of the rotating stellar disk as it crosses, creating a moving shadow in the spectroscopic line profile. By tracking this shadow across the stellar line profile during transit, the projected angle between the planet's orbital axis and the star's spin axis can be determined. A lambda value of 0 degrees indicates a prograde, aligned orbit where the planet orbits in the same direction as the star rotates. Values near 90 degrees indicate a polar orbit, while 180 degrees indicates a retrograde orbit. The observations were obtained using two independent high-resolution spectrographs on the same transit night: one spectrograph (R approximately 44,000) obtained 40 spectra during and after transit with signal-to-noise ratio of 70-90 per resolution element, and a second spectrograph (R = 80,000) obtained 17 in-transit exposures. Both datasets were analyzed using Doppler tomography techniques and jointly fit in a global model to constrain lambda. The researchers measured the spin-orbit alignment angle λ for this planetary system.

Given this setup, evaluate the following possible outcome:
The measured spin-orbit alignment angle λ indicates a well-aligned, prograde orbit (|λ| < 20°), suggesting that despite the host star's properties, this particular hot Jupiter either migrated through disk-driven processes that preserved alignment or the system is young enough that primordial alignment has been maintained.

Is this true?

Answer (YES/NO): YES